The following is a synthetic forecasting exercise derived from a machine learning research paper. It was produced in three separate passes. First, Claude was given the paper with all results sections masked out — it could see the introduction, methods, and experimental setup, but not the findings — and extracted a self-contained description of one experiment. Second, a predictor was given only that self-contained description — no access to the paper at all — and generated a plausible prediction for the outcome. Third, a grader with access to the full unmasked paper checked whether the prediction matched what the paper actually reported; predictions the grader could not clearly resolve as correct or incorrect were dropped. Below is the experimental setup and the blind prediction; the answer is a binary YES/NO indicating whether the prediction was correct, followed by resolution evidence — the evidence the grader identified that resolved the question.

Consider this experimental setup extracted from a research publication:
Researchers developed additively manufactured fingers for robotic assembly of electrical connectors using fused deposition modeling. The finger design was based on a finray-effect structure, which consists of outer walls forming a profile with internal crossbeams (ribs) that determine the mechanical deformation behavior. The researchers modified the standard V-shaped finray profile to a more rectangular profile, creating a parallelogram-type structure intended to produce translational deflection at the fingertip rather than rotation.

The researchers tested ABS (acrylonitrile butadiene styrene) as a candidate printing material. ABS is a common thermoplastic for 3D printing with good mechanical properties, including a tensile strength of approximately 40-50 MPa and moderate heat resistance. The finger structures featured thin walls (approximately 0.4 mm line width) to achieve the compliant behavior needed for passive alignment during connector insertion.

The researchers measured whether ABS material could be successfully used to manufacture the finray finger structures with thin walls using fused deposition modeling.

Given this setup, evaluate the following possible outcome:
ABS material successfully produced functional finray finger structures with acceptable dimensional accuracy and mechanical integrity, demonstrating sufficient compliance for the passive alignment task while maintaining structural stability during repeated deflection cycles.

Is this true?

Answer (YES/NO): NO